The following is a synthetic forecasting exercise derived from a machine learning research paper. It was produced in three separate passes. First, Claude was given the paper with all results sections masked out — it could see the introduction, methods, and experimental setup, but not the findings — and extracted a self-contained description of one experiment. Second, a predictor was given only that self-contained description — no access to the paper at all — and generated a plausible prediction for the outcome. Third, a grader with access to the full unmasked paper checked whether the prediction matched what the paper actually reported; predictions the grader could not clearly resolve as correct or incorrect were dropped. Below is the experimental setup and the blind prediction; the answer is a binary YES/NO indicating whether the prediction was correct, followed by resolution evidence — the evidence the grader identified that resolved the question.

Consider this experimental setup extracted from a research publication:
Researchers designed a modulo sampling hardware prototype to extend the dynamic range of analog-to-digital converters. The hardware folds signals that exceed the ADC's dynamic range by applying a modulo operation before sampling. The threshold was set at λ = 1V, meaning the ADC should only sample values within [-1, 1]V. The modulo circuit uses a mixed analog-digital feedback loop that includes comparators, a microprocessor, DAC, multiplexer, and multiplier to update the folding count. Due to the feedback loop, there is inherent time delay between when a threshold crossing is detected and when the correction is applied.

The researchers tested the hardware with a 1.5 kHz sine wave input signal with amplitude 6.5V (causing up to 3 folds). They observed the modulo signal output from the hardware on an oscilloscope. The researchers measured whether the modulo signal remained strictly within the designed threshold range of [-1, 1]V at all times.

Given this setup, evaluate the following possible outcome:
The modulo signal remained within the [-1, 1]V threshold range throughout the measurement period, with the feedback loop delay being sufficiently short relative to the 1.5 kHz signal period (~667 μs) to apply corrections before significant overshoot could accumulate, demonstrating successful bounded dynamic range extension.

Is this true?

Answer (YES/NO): NO